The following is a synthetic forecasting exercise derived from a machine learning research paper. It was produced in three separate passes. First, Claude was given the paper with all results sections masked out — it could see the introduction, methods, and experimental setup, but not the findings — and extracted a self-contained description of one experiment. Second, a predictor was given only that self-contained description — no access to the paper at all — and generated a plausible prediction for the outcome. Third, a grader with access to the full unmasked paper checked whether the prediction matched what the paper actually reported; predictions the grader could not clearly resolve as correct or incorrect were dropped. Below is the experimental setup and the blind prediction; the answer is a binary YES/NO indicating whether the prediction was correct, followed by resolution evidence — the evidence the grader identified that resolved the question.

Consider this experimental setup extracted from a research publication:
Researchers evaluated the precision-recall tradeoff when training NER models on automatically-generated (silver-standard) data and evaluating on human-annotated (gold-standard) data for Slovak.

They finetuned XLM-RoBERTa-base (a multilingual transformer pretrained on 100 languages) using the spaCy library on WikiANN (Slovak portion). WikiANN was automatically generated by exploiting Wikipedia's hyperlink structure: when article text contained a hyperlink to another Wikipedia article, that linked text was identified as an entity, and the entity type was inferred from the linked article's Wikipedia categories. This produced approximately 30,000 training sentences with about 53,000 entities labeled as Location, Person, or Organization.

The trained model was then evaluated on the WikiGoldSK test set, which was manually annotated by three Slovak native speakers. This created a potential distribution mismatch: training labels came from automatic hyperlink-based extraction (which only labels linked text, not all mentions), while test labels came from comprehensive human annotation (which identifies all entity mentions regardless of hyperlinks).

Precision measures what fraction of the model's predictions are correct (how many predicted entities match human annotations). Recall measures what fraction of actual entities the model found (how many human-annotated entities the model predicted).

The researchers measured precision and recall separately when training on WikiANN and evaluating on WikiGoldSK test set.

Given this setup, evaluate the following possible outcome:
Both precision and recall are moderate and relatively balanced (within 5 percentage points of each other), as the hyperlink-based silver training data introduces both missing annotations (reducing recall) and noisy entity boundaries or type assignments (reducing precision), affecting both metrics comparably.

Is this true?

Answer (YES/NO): NO